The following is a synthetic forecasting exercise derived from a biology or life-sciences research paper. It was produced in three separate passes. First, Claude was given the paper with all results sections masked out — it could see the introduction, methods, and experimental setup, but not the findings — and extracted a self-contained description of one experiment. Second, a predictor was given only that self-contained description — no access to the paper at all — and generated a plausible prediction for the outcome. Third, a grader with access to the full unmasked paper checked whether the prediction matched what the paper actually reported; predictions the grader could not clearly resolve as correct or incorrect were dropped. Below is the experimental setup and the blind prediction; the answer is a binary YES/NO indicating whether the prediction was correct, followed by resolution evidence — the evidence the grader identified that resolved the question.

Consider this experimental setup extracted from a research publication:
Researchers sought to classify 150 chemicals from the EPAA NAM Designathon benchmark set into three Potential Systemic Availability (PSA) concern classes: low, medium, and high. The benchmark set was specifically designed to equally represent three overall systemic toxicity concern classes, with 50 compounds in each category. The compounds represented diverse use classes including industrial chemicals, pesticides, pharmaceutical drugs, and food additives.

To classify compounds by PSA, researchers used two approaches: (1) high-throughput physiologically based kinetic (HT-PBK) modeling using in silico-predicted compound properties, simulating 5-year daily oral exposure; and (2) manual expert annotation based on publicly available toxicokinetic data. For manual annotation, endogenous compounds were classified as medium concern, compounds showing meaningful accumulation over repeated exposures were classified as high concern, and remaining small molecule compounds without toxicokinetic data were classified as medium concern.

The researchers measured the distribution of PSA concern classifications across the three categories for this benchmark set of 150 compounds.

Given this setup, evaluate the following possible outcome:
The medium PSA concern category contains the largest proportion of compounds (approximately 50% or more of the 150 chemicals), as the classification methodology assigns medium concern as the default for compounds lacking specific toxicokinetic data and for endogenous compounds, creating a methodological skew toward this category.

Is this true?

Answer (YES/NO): YES